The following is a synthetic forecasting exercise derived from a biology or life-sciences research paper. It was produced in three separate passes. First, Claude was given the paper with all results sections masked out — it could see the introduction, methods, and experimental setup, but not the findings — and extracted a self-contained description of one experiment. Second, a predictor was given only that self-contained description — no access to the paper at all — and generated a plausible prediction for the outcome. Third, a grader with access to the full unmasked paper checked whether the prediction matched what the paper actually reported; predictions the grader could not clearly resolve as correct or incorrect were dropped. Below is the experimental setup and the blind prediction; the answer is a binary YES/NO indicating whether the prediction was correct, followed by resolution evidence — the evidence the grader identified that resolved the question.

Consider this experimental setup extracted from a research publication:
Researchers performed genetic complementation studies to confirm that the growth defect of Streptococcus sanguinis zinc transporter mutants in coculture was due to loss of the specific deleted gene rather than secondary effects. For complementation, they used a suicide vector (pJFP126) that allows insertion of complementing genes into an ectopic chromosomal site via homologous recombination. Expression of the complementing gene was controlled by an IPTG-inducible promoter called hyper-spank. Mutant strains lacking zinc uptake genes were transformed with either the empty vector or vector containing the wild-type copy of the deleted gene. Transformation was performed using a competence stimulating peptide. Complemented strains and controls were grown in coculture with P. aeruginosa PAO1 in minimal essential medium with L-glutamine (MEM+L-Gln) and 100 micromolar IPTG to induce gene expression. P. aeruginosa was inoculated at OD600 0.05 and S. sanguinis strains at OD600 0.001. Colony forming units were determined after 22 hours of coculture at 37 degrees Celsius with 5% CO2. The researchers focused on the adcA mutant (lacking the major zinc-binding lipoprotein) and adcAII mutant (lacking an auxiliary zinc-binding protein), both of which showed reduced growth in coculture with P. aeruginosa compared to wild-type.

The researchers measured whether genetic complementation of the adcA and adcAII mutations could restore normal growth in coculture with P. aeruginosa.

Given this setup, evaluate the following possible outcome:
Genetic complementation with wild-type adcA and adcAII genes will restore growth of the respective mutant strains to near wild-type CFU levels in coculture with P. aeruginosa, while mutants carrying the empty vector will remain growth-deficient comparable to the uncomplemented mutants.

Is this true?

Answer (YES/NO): YES